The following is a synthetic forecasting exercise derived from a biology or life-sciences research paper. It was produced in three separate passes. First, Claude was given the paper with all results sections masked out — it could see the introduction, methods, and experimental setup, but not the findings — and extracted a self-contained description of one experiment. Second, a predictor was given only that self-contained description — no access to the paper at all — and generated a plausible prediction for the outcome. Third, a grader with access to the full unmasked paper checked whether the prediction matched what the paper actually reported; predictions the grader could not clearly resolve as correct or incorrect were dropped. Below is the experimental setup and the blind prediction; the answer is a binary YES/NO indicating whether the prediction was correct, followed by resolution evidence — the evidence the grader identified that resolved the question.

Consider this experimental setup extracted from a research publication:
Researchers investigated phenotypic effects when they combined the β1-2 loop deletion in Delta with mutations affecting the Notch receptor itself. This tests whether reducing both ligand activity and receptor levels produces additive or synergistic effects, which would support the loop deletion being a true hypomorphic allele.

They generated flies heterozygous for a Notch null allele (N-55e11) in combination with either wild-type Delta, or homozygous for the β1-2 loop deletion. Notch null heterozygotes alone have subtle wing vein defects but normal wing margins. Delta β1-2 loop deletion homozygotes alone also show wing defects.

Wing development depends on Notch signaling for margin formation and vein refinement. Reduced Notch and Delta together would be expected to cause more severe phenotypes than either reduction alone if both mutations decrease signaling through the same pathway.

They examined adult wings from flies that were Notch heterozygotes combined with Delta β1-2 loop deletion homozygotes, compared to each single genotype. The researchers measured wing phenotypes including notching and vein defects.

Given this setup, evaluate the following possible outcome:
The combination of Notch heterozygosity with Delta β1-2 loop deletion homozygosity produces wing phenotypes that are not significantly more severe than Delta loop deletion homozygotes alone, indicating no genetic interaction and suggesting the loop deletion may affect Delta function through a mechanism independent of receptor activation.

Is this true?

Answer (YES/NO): NO